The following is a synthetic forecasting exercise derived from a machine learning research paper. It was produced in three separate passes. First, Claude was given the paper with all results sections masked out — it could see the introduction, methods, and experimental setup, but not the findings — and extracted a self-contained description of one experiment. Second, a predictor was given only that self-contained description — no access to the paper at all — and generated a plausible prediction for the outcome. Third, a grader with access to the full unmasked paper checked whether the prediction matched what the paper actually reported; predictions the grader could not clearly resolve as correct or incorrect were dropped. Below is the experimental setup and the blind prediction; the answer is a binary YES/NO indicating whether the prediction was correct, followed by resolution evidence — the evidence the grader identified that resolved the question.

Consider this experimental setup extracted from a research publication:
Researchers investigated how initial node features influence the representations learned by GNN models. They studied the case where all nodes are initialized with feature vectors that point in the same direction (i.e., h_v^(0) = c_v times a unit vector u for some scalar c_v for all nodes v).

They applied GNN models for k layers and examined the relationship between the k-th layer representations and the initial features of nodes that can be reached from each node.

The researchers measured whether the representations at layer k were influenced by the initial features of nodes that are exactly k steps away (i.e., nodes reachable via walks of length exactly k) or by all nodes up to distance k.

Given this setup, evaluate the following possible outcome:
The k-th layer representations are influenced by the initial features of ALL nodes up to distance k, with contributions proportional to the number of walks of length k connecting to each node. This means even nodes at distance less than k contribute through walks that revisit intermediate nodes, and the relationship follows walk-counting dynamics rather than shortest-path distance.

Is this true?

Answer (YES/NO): NO